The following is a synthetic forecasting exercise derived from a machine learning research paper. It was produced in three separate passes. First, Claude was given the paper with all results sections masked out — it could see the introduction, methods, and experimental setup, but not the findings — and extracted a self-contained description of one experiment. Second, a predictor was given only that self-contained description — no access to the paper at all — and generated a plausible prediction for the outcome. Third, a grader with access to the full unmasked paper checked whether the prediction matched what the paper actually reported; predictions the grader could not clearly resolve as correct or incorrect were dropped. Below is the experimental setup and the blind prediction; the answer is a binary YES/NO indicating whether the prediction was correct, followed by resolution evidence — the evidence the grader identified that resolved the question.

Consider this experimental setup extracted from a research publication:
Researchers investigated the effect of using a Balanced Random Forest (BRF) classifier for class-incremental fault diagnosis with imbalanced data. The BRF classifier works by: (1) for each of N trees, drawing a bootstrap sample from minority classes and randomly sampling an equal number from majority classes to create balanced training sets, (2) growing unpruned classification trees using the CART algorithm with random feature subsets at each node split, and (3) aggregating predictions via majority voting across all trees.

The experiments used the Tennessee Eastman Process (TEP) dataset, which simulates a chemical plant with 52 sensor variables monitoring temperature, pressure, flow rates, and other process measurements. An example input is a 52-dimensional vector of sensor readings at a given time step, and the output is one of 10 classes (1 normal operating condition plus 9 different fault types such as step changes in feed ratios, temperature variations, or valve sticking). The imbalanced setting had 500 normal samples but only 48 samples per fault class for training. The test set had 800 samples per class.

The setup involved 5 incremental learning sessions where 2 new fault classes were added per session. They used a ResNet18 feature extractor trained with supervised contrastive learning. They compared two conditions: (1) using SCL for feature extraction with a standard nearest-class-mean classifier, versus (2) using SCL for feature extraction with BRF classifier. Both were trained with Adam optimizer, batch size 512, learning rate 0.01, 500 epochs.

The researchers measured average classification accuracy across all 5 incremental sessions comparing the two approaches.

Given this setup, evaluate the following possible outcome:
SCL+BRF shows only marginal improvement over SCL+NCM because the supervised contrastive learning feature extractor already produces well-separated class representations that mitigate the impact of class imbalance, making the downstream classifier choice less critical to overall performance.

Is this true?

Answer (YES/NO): NO